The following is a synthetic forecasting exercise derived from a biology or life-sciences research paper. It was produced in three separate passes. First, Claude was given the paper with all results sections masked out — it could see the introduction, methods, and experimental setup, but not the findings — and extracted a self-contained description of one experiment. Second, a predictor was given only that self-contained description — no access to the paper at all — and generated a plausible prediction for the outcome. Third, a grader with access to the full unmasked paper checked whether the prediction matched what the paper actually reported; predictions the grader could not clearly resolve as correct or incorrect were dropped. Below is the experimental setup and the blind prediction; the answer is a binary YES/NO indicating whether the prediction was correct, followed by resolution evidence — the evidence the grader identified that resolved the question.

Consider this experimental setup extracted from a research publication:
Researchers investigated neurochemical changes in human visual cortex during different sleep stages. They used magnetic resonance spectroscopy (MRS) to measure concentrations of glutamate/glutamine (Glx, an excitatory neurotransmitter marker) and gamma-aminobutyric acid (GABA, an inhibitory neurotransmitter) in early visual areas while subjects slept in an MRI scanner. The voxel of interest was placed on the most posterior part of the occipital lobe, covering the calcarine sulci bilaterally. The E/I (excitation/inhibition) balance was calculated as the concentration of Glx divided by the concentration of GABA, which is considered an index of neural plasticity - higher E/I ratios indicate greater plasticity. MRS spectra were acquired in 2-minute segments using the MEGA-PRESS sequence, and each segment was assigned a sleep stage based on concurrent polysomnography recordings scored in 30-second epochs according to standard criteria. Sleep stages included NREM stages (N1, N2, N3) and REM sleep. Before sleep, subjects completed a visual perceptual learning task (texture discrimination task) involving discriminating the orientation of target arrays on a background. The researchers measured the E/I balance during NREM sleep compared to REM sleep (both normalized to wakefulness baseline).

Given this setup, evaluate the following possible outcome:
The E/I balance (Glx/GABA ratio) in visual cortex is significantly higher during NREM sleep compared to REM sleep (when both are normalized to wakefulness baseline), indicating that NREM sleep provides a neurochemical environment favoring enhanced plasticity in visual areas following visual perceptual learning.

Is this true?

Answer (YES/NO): YES